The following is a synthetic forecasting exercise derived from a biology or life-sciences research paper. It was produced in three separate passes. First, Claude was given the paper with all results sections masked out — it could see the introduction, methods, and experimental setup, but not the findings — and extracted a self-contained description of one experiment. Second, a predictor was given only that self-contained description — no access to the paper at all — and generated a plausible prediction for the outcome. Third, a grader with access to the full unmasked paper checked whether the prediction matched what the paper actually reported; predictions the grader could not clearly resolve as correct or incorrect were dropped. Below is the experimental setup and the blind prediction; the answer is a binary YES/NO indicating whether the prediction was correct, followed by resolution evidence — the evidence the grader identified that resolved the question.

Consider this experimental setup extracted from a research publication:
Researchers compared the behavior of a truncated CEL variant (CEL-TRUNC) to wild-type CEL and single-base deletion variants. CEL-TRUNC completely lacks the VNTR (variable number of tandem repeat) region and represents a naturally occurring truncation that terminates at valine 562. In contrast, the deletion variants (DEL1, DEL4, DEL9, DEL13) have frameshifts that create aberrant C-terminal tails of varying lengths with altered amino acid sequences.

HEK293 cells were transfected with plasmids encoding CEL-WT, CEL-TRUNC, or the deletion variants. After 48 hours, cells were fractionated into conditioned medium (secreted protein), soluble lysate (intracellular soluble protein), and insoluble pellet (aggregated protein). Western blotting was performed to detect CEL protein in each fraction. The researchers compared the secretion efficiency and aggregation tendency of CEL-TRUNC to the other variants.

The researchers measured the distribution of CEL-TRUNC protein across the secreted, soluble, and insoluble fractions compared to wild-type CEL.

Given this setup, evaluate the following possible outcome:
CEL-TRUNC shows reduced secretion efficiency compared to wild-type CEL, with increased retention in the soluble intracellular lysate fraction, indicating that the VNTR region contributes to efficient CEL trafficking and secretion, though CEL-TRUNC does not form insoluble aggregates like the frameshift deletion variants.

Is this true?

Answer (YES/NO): NO